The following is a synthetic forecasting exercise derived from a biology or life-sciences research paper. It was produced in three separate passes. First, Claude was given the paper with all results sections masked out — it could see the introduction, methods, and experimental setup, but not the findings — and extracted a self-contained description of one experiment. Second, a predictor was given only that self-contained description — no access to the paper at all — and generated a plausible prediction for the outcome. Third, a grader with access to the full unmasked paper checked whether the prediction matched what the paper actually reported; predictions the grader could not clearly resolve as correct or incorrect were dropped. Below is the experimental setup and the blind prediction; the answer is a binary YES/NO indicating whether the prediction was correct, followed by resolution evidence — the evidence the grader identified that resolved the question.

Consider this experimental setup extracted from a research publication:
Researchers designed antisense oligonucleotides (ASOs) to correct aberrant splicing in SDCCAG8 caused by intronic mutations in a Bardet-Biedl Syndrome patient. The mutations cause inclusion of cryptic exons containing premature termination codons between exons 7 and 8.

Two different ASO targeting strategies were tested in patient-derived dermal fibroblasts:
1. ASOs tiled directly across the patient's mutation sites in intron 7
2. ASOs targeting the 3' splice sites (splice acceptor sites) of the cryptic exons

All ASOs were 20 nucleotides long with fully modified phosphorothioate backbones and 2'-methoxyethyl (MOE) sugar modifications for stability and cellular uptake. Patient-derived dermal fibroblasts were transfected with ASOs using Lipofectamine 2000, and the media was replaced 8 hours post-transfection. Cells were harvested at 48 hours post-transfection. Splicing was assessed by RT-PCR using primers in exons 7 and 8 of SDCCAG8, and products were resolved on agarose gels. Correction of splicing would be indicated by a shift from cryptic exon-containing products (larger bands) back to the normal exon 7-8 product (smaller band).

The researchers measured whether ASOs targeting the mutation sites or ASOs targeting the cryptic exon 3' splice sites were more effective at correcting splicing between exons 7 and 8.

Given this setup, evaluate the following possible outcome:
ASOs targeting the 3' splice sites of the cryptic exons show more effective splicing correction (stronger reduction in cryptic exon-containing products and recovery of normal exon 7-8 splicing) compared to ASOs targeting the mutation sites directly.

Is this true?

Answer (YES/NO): YES